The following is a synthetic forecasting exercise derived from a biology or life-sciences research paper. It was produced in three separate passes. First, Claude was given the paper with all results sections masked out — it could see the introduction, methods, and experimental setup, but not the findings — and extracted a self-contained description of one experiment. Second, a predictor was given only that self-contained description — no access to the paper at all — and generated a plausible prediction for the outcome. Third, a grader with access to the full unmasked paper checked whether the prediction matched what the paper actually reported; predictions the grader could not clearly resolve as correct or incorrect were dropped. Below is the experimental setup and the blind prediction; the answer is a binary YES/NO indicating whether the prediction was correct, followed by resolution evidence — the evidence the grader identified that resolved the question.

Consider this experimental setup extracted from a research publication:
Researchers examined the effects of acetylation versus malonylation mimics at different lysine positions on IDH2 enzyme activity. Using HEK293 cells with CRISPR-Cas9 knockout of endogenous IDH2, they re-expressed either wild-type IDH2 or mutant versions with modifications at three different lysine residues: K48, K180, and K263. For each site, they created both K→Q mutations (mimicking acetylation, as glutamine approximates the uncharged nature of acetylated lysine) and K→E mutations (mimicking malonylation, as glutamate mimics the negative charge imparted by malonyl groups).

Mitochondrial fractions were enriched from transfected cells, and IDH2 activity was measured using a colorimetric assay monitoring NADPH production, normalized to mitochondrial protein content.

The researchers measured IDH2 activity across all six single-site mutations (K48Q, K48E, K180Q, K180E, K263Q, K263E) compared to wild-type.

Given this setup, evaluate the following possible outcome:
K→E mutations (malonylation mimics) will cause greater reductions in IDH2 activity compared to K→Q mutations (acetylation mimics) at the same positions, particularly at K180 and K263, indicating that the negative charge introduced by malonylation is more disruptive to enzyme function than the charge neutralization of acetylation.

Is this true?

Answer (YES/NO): NO